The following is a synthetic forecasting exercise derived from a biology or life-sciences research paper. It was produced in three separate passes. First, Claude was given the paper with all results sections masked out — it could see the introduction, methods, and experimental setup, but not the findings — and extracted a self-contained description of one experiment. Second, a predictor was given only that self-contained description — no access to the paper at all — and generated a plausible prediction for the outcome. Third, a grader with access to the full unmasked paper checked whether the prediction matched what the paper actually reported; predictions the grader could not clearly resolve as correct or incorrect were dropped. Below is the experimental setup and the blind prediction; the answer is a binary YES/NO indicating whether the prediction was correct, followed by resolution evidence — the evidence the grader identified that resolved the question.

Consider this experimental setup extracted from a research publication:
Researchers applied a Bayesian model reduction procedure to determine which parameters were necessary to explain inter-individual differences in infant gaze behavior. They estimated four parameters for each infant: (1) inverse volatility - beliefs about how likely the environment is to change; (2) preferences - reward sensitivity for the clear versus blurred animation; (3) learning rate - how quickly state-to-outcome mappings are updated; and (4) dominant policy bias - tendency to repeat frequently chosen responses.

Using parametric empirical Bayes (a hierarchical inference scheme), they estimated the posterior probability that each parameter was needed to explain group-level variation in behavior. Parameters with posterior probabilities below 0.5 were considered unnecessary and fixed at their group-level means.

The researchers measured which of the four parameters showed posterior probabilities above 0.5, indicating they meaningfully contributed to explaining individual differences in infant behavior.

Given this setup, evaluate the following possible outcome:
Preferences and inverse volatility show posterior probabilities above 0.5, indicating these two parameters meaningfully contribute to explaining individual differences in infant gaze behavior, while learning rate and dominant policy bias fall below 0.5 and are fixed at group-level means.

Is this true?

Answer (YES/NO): NO